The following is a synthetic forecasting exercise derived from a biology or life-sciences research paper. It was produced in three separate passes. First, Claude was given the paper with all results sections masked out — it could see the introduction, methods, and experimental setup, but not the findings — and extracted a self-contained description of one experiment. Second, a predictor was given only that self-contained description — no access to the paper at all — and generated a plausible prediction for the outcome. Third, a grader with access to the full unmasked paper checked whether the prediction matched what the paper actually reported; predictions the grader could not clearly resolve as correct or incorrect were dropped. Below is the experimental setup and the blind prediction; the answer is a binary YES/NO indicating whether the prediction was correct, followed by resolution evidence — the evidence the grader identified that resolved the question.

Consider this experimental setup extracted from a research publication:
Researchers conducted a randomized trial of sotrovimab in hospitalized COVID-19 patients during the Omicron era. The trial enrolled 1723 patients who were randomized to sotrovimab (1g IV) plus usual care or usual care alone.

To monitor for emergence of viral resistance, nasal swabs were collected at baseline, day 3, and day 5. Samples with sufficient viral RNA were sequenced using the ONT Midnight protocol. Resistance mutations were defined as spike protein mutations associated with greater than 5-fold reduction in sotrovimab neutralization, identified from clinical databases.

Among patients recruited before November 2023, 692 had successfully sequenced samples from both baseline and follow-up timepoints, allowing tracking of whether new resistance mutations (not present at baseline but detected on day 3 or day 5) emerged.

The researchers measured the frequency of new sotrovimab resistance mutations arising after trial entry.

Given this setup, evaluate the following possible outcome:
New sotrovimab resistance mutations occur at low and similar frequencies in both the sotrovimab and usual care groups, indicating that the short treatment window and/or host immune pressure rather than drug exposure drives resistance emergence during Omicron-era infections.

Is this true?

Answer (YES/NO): NO